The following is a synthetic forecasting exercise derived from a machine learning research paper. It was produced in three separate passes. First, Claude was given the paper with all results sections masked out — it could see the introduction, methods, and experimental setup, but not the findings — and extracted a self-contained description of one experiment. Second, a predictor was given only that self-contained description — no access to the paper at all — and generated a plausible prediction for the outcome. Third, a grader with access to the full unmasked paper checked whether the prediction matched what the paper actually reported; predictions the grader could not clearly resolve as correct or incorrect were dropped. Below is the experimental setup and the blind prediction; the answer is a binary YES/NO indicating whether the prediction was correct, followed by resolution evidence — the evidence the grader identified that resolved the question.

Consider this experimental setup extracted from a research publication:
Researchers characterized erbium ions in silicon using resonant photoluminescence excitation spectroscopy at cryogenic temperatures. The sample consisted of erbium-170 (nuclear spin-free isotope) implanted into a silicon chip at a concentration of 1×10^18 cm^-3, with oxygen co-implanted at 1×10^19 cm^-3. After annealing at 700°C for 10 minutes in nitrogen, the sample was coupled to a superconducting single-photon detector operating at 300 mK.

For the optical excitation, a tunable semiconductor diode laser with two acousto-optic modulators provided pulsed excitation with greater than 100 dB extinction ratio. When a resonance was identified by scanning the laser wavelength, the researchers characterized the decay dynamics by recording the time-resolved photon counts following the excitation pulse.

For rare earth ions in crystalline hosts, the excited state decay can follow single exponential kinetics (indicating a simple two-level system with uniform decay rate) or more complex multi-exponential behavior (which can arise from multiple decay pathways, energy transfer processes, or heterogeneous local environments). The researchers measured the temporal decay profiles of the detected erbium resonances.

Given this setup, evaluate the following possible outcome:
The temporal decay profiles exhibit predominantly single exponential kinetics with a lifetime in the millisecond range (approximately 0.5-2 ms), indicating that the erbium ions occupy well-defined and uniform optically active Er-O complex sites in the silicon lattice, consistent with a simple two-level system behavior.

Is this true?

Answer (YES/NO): YES